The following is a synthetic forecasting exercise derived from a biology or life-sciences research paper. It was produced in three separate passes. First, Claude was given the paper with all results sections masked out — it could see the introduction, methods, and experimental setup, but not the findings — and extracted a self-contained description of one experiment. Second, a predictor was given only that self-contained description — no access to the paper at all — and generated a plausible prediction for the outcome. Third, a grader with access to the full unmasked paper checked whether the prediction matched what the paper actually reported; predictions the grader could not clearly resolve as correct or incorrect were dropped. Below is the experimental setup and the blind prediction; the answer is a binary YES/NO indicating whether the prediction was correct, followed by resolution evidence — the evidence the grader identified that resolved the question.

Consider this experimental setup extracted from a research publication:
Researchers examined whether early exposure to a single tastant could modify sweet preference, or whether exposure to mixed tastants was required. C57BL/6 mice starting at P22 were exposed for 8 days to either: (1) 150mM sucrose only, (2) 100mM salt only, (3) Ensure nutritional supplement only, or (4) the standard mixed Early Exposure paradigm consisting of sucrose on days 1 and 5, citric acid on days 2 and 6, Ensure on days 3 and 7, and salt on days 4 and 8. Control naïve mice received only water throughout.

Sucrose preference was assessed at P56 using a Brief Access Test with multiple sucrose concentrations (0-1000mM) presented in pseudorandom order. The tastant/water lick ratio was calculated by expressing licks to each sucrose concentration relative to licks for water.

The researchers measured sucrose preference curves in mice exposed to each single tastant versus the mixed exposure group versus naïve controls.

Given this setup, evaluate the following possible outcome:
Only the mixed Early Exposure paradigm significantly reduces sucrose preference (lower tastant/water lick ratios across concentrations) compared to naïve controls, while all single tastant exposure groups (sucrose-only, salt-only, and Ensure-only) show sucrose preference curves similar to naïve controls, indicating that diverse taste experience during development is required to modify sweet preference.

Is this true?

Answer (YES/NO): NO